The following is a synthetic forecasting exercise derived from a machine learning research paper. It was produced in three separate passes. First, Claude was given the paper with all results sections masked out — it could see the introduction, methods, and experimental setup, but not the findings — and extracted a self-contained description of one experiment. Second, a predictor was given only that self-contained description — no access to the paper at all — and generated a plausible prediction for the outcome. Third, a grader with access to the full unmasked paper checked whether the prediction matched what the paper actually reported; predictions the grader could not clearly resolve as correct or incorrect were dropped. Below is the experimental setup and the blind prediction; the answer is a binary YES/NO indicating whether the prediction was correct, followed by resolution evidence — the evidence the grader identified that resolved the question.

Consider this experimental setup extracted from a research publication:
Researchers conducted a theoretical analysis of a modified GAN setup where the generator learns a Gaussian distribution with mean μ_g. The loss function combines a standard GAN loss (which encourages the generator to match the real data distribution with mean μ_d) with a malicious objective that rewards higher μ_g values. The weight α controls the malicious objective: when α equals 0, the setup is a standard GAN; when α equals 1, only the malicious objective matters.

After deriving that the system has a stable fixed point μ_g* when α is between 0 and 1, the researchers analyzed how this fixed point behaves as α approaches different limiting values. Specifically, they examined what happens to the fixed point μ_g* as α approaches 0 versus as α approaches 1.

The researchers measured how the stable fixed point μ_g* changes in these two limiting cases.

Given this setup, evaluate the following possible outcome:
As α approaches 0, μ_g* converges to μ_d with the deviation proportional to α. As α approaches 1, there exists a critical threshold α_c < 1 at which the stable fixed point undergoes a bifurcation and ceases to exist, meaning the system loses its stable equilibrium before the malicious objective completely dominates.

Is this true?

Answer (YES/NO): NO